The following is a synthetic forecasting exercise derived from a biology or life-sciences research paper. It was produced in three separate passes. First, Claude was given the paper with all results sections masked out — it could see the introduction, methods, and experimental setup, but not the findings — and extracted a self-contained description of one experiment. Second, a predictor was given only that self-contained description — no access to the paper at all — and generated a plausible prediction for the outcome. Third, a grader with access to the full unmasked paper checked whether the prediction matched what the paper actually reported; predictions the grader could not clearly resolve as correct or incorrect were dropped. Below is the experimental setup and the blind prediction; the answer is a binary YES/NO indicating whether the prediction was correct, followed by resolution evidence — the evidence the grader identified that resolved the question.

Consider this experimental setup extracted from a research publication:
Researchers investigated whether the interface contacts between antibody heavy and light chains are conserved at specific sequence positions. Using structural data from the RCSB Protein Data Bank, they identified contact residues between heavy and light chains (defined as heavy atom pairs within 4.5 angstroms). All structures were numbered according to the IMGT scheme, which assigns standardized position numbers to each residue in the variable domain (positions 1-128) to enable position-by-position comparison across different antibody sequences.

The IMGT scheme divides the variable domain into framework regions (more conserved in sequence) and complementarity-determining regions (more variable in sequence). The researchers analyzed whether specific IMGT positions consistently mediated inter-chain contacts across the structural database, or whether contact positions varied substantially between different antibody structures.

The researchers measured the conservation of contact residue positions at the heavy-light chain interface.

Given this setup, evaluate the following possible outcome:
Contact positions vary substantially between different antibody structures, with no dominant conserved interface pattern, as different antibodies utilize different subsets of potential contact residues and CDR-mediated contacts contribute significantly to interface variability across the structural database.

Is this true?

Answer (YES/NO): NO